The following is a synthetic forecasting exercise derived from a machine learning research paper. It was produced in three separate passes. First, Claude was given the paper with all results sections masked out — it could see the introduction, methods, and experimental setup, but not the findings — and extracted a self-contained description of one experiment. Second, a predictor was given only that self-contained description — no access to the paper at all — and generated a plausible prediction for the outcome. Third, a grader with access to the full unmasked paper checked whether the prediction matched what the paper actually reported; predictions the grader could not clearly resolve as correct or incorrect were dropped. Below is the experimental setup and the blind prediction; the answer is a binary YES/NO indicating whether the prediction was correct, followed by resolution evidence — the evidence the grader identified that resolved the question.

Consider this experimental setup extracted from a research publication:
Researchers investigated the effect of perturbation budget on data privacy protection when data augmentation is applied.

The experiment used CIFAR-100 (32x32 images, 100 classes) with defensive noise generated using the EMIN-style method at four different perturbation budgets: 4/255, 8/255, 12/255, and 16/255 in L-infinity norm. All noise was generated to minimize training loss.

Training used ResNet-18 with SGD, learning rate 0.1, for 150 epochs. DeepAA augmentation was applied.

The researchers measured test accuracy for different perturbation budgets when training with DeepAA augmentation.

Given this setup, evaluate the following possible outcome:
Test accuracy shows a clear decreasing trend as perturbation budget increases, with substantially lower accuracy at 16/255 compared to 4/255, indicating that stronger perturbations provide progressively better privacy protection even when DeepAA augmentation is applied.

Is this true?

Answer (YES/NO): YES